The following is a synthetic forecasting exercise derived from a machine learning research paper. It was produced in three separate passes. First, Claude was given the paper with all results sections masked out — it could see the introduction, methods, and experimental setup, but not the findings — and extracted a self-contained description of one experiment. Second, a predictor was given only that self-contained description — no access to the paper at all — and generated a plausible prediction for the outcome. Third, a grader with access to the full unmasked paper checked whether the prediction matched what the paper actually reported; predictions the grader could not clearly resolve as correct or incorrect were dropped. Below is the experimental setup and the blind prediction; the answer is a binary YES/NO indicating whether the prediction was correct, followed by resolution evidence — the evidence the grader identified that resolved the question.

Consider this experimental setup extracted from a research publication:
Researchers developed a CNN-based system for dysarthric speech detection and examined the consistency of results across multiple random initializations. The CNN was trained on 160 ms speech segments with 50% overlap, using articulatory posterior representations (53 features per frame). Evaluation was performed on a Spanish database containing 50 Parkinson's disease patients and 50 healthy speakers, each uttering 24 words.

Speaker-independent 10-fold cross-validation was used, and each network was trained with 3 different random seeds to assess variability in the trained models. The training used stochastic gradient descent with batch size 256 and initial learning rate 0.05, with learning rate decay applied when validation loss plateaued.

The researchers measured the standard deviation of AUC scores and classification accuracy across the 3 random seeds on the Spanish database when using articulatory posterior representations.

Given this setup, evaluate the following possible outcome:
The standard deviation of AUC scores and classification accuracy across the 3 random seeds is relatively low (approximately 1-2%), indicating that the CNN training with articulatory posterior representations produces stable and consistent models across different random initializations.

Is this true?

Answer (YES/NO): NO